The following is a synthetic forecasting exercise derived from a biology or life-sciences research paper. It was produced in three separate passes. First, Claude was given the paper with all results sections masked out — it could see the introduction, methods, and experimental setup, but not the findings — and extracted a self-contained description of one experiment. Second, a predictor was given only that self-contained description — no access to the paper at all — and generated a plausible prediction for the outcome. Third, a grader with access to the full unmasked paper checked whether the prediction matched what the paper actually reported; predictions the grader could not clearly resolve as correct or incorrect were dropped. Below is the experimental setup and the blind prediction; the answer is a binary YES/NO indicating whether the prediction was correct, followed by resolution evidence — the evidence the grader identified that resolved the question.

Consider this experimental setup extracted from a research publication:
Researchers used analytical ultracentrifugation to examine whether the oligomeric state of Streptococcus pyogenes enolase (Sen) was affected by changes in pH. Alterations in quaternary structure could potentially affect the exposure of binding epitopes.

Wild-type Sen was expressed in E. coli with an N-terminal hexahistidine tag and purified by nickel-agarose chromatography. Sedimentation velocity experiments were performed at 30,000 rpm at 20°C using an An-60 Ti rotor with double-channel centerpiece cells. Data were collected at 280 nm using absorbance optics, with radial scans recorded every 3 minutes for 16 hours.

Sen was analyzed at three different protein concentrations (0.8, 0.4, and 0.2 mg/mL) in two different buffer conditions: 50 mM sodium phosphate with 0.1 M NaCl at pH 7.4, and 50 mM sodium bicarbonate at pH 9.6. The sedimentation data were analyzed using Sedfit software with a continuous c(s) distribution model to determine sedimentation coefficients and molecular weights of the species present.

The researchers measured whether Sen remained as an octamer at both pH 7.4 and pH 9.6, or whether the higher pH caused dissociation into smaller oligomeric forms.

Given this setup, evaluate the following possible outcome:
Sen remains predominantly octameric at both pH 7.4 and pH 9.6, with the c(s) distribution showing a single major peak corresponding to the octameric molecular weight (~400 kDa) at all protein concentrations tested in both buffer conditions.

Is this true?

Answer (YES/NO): YES